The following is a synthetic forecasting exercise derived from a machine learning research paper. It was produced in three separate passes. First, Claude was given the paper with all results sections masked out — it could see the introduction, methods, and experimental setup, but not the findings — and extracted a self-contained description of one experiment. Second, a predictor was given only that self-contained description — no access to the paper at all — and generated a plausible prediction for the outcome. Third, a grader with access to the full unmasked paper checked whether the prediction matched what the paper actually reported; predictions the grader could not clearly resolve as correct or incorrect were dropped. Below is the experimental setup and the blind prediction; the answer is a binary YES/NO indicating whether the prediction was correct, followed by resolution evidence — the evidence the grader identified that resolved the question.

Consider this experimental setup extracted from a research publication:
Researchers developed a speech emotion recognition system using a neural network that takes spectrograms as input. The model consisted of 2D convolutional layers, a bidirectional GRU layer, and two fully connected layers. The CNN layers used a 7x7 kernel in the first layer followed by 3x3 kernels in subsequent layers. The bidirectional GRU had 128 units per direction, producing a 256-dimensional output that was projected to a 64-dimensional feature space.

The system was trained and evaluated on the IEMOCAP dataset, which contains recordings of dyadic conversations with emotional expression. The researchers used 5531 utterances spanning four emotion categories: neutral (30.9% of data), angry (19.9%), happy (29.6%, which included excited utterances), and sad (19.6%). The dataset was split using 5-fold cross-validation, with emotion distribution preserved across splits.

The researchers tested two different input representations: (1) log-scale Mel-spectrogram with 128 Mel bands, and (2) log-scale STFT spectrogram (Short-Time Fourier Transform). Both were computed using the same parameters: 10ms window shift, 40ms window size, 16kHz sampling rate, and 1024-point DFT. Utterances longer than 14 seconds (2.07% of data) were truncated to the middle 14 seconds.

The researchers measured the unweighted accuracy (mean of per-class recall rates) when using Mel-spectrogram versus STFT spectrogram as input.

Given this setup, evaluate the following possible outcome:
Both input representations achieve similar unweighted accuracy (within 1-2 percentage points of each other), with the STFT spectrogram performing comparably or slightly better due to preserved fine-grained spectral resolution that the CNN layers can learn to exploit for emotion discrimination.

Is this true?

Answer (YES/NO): NO